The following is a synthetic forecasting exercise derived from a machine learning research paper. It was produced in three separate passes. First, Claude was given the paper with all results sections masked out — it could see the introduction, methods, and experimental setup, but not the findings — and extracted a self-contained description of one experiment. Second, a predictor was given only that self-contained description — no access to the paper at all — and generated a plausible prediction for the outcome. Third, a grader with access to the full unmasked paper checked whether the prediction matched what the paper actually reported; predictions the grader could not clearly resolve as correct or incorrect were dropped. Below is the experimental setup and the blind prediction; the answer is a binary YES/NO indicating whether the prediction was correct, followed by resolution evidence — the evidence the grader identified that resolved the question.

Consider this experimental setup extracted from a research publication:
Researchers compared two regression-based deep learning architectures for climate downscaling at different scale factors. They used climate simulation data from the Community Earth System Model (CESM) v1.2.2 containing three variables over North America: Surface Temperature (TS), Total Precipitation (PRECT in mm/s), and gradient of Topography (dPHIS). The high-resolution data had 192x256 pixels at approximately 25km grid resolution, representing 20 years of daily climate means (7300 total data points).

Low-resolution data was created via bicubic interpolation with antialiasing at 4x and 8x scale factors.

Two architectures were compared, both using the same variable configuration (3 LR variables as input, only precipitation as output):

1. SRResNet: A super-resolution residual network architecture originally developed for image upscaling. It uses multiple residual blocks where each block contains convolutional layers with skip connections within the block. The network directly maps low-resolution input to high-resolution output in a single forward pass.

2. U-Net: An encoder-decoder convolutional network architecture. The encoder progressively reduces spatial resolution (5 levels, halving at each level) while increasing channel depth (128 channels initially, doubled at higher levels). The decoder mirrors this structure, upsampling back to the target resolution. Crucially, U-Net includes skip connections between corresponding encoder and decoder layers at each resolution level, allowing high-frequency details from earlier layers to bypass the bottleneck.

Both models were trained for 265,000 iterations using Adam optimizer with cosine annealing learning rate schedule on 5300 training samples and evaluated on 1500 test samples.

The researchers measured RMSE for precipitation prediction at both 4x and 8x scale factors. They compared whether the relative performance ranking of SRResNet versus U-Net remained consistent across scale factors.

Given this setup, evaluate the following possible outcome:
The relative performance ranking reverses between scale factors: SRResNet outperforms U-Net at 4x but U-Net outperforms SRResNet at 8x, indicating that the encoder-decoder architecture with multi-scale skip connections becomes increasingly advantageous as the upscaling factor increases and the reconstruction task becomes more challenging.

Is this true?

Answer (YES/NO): NO